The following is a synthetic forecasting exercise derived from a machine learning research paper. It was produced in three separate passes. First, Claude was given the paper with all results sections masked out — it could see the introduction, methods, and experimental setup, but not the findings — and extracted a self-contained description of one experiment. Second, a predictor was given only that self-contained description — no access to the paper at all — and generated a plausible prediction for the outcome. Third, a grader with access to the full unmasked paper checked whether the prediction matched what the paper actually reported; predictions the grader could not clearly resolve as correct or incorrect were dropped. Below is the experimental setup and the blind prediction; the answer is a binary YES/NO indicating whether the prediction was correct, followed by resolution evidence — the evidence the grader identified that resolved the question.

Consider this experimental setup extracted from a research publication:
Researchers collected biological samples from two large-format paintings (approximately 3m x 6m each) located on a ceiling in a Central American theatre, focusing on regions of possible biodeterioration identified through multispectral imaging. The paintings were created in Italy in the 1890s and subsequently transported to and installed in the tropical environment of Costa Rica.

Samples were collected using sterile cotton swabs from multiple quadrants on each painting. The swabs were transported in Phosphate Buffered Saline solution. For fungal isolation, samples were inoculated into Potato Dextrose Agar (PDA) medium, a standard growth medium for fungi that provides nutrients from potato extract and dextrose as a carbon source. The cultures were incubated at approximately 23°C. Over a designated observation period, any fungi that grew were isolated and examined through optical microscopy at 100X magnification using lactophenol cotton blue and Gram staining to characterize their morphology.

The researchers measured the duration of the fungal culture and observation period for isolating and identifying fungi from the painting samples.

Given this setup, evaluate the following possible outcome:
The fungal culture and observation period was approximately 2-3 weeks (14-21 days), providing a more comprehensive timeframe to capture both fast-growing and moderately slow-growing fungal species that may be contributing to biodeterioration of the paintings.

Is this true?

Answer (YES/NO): NO